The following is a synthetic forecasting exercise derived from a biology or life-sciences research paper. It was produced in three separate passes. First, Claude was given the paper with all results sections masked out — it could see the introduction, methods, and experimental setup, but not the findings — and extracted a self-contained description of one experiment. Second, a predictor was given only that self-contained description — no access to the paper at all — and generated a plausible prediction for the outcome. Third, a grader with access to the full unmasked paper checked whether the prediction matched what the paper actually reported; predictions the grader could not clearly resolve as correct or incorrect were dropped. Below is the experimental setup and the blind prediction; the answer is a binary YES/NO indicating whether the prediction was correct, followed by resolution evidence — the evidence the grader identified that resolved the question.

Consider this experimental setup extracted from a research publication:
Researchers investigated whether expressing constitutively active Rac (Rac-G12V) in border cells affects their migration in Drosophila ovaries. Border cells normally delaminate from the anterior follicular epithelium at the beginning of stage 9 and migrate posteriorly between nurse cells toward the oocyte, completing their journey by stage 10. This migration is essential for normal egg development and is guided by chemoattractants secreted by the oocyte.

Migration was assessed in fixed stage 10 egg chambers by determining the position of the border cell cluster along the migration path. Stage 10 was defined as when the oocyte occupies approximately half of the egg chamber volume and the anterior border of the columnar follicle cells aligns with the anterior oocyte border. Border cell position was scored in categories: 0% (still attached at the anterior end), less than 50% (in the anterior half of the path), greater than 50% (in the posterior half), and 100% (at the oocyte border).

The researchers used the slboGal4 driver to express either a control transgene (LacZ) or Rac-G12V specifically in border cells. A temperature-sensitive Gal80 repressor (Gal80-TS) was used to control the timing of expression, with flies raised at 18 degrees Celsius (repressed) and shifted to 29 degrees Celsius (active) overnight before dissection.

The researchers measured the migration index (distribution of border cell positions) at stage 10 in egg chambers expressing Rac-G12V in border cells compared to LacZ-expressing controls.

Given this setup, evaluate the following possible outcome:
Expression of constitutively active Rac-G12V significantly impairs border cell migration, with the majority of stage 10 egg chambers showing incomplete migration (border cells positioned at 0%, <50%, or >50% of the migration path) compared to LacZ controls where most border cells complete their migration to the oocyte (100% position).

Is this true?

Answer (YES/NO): YES